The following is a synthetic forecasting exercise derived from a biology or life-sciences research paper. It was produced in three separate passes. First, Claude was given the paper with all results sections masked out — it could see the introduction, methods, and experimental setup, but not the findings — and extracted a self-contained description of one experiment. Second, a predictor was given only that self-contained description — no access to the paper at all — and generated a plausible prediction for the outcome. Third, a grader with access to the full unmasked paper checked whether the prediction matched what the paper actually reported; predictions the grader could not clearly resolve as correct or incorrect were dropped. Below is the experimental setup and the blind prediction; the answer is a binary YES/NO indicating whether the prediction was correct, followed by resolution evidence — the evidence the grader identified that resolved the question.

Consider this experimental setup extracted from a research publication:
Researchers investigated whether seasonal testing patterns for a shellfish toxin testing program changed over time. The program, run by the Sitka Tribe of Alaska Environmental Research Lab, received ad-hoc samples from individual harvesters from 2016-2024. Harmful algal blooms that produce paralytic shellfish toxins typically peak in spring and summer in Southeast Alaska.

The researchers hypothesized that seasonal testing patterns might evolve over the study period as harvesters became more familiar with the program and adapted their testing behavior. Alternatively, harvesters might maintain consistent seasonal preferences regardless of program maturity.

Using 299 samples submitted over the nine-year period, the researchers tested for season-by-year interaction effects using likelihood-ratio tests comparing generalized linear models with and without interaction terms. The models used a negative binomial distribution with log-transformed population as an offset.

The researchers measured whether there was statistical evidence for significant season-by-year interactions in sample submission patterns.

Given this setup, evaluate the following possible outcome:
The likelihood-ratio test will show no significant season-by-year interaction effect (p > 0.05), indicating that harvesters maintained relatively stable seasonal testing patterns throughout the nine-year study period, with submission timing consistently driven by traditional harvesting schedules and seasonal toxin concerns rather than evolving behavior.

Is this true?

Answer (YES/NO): YES